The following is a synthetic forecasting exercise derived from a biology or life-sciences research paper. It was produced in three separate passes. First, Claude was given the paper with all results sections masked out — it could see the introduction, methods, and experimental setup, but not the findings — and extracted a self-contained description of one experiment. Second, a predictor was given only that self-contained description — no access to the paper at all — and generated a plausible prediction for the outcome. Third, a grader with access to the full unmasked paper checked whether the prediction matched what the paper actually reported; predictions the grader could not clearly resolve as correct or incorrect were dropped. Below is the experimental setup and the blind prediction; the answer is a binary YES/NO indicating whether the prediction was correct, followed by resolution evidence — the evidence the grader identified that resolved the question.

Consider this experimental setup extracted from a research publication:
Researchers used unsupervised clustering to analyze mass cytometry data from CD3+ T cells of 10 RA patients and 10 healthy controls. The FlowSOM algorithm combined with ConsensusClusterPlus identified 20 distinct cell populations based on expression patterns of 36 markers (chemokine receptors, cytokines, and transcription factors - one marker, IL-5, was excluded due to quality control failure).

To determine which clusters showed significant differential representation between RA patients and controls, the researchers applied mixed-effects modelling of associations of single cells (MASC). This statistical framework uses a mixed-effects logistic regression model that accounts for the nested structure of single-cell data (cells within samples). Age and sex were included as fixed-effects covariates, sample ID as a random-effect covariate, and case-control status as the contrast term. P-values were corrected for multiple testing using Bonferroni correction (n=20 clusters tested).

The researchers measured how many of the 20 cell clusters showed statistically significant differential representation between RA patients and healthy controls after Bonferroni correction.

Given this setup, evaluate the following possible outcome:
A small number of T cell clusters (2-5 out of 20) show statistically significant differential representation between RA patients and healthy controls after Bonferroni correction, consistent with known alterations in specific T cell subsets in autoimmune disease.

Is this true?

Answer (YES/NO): NO